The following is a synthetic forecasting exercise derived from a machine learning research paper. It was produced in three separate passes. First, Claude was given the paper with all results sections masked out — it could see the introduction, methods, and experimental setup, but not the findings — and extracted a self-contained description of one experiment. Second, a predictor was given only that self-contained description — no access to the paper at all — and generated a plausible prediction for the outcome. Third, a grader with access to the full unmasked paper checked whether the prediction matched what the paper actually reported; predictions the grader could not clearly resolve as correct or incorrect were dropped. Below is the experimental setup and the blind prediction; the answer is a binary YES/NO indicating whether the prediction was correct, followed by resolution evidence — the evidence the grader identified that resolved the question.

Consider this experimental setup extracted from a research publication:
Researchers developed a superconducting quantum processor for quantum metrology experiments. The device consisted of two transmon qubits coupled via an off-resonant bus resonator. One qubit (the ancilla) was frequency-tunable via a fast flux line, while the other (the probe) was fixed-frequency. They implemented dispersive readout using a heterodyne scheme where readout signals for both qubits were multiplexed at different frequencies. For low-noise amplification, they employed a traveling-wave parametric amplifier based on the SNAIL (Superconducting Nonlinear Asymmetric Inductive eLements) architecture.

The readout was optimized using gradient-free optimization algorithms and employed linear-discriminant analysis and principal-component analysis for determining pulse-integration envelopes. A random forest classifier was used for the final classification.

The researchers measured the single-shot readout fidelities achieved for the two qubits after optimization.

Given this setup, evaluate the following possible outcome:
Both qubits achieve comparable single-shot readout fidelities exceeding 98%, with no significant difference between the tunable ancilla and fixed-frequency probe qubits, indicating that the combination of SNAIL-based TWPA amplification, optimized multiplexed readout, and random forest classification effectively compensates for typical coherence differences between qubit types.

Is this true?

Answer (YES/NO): NO